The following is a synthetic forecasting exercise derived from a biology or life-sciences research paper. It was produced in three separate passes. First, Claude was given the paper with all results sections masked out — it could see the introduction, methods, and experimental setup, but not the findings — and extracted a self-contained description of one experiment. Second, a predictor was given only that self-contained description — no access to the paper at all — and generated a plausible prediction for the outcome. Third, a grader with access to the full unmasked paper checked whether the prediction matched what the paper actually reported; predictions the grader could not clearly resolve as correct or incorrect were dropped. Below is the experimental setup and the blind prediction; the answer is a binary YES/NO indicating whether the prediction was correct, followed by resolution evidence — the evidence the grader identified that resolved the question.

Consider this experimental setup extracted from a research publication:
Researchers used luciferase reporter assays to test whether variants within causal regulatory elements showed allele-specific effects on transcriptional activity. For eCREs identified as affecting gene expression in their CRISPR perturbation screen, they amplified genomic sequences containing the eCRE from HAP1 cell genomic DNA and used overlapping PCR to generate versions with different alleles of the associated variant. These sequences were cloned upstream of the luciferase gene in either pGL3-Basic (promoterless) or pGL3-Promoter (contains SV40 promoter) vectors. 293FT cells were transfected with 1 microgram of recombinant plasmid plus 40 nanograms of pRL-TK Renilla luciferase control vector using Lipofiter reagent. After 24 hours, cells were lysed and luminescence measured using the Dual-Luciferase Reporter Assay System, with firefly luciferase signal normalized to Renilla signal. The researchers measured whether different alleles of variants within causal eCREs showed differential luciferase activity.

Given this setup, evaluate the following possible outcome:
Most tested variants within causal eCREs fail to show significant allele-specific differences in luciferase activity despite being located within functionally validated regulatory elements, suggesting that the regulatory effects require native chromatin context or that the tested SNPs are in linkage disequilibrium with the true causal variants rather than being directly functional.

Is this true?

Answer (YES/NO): NO